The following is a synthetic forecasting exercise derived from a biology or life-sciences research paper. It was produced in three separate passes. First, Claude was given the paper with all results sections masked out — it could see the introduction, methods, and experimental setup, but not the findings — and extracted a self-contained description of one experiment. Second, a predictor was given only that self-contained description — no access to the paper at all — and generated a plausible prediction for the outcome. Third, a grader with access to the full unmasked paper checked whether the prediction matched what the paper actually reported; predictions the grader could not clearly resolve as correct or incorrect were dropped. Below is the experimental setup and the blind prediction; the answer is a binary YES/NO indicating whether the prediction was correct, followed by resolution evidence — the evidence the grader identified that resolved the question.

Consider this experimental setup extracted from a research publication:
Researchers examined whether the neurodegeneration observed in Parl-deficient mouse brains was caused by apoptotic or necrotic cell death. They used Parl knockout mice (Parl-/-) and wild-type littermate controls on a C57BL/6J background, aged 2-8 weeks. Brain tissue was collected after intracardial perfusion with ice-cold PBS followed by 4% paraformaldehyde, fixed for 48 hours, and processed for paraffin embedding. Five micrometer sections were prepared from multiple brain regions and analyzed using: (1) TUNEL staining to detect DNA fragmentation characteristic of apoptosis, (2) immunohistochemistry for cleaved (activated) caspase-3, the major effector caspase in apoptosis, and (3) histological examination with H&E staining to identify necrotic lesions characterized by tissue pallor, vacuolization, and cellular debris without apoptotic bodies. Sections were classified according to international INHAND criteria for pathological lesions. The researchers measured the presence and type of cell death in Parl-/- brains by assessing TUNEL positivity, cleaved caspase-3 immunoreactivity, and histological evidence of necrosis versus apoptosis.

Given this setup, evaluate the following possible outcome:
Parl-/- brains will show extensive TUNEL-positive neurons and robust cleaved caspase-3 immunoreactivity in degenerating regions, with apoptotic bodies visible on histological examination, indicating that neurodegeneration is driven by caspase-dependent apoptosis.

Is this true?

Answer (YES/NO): NO